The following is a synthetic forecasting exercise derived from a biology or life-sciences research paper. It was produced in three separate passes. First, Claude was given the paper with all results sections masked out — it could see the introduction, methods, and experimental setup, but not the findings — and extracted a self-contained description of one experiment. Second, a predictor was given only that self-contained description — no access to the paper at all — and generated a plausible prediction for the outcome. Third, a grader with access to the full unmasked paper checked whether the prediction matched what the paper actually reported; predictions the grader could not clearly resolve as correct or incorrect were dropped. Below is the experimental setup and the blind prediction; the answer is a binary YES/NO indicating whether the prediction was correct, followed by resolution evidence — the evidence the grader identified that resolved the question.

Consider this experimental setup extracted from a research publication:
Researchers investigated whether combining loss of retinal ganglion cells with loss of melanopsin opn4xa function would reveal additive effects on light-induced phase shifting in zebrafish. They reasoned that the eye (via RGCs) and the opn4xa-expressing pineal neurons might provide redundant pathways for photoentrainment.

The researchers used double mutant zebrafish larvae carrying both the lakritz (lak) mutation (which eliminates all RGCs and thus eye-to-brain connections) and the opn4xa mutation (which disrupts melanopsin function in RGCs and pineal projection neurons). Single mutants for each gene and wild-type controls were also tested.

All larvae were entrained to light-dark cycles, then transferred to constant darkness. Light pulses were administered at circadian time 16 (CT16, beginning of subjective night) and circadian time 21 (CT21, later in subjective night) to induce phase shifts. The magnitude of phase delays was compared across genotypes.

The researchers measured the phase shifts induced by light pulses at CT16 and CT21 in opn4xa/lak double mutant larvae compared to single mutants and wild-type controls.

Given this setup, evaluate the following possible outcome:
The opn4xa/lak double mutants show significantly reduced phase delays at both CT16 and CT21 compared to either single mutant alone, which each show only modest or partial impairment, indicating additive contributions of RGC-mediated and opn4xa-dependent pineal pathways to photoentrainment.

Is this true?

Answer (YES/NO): NO